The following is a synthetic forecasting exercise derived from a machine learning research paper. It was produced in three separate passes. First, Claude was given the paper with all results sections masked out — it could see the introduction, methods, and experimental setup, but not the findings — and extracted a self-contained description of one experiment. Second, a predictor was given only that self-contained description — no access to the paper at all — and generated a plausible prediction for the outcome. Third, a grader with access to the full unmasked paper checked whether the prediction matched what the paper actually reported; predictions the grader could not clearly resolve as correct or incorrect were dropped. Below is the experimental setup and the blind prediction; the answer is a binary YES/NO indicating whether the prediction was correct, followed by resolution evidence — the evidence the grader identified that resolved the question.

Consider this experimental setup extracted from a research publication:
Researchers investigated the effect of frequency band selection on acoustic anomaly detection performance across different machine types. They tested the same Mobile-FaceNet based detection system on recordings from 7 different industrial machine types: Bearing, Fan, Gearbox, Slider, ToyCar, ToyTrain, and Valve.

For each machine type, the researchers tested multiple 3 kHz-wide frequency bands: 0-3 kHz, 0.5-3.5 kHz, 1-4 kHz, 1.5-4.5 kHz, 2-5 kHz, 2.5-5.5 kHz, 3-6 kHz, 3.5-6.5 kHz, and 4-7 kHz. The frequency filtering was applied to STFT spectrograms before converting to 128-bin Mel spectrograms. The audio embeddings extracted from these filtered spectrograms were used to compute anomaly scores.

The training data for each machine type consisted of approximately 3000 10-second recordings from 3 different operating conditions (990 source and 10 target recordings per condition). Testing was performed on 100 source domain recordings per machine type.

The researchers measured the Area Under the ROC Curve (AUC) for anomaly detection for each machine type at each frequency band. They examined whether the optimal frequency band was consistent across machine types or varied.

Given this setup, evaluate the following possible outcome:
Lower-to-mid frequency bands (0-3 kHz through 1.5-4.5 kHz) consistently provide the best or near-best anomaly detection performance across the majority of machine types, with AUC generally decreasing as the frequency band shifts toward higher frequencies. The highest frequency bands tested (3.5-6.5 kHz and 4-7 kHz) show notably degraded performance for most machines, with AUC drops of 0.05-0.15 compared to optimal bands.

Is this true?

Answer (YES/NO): NO